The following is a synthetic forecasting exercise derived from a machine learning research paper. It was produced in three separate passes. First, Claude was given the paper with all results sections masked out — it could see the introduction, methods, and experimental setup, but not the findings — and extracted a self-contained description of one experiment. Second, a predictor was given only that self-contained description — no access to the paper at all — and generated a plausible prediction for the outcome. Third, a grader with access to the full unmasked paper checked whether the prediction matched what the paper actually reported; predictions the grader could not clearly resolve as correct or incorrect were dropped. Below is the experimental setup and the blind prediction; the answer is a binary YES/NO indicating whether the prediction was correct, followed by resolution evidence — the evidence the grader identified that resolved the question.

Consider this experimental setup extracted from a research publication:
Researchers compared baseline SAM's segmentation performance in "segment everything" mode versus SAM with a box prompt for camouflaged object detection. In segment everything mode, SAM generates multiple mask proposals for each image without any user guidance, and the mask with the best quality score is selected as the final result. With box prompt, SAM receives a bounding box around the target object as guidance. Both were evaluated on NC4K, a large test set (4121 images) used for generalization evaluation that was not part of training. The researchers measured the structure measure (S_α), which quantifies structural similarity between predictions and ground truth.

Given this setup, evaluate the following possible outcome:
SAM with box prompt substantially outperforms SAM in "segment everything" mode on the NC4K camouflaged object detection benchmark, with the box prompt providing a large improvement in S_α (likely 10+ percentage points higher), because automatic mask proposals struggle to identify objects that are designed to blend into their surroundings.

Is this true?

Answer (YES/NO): NO